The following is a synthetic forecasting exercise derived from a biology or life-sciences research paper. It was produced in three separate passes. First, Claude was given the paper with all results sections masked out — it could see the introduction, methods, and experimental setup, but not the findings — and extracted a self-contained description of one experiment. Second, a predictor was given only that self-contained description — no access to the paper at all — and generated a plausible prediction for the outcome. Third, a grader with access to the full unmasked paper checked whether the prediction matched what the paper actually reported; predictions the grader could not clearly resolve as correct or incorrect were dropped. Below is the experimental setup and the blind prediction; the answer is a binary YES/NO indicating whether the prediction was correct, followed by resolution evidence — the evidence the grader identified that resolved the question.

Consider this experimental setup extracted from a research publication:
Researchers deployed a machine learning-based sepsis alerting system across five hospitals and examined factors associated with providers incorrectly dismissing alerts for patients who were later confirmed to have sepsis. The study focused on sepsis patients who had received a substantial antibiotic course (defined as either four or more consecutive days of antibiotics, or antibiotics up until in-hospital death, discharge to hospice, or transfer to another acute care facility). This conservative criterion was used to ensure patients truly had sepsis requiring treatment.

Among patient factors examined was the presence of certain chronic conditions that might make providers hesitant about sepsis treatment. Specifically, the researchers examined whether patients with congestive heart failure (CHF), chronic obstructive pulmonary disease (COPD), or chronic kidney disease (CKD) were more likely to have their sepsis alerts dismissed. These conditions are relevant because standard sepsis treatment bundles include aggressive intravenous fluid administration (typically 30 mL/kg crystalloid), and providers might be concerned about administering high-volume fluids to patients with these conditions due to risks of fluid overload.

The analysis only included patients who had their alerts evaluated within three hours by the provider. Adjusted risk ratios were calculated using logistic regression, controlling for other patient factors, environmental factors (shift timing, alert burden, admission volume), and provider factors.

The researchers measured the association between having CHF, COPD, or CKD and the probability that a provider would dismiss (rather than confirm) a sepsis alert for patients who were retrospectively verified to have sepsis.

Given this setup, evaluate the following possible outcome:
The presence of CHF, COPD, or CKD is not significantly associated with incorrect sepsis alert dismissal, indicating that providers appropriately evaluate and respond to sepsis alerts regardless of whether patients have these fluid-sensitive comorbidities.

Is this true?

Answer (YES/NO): YES